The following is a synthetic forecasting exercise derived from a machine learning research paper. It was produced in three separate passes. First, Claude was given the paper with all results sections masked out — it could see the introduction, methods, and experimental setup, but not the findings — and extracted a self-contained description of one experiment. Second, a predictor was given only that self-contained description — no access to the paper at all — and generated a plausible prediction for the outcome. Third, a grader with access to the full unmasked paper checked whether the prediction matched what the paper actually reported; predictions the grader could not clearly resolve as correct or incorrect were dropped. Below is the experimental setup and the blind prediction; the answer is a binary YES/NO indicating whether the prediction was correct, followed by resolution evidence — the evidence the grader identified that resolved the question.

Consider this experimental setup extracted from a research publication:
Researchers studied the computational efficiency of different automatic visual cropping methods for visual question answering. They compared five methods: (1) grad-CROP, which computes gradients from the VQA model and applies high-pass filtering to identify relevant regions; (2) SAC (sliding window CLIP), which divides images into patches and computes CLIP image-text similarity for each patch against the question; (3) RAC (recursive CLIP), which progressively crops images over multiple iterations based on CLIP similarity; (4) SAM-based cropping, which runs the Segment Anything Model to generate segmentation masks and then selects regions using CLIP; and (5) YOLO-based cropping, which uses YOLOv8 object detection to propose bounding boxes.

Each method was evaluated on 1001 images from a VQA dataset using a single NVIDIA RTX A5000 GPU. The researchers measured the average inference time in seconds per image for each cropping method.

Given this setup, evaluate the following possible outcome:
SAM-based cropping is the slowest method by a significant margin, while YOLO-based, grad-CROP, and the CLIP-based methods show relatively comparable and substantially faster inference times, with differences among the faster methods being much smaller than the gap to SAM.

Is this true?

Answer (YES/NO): NO